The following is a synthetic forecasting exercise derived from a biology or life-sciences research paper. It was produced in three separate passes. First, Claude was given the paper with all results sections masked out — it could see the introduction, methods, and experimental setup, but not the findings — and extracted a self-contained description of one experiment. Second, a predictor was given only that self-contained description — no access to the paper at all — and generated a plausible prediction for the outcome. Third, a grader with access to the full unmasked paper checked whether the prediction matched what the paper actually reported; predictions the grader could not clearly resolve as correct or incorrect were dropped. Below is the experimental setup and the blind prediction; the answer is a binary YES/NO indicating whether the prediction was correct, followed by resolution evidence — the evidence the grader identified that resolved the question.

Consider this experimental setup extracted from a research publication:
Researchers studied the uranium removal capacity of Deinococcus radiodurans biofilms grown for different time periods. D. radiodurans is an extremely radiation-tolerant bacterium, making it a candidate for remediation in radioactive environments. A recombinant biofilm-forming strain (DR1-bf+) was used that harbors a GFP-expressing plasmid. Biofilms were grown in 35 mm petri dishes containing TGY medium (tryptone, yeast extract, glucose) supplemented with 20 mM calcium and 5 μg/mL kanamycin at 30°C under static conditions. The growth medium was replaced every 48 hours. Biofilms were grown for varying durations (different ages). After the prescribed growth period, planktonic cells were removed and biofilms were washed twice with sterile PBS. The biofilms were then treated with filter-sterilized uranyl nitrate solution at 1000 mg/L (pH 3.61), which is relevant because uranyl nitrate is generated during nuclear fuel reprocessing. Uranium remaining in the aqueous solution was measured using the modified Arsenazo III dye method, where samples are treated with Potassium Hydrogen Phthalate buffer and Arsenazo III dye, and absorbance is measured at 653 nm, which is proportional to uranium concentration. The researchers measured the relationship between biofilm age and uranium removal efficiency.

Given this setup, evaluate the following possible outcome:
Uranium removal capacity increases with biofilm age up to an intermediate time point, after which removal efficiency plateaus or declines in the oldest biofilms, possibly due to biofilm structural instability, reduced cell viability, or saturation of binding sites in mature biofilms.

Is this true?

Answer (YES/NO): NO